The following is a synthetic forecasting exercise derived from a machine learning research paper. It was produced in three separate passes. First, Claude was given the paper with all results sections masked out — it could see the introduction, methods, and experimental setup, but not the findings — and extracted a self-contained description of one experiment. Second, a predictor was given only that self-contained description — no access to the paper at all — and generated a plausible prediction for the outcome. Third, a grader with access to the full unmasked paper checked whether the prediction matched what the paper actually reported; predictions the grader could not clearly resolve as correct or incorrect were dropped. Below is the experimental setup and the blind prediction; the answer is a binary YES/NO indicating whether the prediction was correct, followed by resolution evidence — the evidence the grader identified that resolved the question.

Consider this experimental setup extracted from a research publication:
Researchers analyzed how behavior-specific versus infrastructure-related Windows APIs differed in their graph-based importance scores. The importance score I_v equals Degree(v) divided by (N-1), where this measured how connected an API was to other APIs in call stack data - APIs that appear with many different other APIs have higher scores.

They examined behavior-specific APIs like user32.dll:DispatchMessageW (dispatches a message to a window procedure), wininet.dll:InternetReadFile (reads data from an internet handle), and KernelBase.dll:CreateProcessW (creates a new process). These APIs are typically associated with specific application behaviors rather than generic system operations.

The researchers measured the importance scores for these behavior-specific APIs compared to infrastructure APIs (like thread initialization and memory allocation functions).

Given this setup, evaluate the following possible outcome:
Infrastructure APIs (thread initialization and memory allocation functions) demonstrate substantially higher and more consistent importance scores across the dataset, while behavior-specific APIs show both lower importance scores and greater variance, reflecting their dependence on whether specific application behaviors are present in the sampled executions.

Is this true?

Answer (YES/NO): NO